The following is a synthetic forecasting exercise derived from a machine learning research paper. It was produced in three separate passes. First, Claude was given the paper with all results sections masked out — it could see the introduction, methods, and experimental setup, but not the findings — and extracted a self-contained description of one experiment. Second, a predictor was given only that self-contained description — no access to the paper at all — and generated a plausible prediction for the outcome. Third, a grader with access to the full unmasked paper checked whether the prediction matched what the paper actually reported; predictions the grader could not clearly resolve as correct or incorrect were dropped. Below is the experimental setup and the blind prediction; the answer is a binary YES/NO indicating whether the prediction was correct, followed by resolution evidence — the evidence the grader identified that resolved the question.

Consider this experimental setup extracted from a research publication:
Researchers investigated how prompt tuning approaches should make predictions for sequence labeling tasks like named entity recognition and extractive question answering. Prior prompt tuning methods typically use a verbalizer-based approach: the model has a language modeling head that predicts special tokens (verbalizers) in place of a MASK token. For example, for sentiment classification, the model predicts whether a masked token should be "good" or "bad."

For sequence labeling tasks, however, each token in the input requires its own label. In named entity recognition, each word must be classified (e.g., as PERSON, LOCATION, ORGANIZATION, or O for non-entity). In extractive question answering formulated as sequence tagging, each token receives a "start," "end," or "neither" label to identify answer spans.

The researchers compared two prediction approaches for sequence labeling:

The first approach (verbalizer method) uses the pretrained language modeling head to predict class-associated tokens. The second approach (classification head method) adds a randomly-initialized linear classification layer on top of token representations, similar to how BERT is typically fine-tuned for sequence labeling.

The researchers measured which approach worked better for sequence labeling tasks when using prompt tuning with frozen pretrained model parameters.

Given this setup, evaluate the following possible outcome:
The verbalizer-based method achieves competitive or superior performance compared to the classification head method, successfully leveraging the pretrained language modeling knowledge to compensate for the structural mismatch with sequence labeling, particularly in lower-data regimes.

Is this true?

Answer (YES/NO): NO